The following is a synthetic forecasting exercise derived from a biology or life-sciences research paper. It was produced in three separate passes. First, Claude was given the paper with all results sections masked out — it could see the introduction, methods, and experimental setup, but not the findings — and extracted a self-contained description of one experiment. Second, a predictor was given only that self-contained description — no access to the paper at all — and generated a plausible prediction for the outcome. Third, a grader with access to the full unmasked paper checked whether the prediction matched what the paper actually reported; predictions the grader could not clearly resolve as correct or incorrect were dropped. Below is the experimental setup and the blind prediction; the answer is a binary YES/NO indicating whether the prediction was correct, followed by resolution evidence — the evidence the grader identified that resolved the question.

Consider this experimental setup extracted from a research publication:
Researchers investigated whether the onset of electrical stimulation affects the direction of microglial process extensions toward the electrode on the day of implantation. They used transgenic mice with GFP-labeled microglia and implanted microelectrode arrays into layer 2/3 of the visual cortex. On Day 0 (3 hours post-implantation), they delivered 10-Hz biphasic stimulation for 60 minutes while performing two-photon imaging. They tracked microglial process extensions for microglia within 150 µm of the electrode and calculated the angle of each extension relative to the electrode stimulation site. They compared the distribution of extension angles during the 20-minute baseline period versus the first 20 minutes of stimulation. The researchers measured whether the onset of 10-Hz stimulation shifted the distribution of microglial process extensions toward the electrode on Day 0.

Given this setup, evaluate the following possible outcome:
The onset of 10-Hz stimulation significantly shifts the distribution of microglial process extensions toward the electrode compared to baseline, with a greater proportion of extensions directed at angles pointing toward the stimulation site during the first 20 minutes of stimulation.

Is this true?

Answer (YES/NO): YES